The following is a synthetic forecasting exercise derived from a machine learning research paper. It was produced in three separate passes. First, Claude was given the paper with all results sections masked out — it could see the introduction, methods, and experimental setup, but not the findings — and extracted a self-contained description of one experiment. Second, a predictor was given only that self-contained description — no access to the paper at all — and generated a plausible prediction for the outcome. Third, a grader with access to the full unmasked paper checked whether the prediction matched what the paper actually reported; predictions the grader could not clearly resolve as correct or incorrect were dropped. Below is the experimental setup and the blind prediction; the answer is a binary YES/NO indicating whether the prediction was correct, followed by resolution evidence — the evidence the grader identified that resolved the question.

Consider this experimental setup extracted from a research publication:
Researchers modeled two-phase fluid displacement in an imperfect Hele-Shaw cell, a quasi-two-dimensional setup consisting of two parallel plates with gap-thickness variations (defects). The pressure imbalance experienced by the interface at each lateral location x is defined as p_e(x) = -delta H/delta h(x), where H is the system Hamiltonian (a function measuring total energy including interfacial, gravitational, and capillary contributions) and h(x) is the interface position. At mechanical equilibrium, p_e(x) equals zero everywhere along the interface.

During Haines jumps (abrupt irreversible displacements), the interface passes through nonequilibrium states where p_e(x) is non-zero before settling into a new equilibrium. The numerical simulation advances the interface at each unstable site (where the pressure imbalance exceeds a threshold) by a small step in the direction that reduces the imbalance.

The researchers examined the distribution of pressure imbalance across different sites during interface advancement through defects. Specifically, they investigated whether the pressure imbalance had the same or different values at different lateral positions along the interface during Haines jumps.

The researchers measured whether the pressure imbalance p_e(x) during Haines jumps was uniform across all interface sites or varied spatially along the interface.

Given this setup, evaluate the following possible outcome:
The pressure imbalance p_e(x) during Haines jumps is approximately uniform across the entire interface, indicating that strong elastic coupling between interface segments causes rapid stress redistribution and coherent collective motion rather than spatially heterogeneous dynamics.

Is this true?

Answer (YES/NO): NO